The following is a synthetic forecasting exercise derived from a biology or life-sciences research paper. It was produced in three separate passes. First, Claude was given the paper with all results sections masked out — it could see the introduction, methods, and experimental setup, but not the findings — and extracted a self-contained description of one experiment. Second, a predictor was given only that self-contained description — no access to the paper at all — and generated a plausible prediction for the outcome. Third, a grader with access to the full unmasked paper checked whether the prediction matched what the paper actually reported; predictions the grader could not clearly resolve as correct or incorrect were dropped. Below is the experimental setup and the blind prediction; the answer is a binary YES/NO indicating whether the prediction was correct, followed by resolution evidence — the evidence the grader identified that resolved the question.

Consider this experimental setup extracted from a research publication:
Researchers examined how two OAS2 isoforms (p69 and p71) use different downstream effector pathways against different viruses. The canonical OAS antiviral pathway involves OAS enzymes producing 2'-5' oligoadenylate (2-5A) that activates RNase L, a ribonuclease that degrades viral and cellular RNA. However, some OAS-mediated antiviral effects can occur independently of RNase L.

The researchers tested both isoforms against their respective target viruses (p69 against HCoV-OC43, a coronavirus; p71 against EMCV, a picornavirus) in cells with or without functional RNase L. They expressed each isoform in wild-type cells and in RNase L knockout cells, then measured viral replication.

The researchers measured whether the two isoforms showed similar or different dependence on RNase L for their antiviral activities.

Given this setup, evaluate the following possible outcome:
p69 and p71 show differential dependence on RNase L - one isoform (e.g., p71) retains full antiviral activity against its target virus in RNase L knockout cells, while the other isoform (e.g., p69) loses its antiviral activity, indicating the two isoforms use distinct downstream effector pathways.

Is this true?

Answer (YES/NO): NO